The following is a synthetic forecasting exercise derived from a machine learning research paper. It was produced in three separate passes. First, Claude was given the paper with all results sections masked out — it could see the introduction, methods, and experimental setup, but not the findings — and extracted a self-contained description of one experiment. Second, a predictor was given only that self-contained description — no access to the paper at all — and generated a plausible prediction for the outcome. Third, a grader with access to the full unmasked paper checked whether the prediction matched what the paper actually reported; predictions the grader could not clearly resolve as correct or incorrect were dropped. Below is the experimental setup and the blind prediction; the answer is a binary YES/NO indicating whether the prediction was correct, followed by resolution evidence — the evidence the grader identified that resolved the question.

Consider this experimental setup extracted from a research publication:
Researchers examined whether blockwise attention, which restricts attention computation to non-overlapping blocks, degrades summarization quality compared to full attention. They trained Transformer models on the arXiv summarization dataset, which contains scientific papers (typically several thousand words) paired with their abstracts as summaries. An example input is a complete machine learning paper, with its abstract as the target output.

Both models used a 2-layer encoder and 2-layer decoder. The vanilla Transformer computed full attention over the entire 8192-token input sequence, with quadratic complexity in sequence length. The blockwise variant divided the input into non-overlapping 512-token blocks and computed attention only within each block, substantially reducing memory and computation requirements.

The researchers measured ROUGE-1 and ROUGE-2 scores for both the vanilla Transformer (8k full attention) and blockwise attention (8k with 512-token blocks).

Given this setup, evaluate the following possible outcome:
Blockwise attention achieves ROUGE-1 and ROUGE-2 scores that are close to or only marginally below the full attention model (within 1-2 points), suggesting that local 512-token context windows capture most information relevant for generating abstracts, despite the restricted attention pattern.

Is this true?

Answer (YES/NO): YES